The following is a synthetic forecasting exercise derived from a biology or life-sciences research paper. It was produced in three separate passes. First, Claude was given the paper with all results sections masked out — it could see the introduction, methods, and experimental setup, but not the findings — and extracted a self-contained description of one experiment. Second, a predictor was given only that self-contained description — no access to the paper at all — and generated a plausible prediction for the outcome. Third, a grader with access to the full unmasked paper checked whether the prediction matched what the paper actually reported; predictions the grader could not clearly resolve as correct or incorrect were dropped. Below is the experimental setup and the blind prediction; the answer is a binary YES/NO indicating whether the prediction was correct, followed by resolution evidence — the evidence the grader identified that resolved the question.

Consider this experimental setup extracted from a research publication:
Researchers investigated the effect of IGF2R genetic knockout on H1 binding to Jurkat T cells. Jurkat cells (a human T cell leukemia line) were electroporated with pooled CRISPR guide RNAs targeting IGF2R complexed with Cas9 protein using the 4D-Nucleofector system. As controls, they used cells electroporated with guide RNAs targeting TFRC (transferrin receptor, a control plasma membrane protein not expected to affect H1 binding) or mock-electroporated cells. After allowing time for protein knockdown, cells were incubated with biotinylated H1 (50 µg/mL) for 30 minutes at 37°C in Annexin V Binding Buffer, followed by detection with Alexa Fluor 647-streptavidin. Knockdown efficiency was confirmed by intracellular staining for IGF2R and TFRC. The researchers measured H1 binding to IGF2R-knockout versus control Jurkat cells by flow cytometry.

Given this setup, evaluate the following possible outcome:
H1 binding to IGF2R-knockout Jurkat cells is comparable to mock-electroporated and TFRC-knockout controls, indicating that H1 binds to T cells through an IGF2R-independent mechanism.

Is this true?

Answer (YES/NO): NO